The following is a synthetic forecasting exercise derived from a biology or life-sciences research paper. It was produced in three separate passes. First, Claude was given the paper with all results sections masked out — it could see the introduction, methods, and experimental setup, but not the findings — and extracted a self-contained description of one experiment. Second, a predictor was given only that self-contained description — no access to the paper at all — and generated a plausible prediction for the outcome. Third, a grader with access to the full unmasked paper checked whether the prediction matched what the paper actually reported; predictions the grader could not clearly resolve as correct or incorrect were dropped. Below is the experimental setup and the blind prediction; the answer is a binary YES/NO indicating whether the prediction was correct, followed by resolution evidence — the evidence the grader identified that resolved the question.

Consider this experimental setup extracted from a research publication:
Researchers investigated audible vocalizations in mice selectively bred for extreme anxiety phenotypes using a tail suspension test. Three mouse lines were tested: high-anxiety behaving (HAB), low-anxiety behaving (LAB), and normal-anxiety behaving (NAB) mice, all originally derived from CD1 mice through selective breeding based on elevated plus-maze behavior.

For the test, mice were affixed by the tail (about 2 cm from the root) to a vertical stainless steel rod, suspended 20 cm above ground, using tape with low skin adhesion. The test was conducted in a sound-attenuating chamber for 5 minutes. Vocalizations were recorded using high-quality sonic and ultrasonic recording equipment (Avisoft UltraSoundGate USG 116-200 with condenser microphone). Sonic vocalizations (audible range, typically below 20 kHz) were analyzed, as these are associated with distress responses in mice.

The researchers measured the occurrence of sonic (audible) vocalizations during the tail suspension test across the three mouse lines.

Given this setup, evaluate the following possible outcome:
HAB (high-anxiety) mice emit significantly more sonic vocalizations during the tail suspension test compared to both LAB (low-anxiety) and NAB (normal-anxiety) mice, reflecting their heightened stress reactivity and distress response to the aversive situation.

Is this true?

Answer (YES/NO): YES